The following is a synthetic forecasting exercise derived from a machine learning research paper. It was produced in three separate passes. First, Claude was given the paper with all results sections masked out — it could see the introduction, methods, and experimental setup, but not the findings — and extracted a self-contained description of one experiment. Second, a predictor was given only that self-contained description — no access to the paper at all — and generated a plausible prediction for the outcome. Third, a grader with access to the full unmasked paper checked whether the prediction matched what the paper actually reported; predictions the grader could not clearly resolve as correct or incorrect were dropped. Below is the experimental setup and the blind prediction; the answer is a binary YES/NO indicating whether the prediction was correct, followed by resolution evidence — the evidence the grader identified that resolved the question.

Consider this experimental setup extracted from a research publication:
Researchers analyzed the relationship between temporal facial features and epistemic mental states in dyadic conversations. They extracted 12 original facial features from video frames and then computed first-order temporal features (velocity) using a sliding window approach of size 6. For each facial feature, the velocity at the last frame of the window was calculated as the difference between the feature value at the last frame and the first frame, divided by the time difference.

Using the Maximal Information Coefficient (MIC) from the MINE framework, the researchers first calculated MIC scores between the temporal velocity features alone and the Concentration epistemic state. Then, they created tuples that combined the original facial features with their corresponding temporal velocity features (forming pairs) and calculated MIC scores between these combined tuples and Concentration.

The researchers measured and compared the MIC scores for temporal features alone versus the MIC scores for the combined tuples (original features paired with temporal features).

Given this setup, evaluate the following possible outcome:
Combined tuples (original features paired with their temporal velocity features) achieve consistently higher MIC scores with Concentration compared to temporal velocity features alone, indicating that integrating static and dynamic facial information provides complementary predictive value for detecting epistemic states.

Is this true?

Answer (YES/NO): YES